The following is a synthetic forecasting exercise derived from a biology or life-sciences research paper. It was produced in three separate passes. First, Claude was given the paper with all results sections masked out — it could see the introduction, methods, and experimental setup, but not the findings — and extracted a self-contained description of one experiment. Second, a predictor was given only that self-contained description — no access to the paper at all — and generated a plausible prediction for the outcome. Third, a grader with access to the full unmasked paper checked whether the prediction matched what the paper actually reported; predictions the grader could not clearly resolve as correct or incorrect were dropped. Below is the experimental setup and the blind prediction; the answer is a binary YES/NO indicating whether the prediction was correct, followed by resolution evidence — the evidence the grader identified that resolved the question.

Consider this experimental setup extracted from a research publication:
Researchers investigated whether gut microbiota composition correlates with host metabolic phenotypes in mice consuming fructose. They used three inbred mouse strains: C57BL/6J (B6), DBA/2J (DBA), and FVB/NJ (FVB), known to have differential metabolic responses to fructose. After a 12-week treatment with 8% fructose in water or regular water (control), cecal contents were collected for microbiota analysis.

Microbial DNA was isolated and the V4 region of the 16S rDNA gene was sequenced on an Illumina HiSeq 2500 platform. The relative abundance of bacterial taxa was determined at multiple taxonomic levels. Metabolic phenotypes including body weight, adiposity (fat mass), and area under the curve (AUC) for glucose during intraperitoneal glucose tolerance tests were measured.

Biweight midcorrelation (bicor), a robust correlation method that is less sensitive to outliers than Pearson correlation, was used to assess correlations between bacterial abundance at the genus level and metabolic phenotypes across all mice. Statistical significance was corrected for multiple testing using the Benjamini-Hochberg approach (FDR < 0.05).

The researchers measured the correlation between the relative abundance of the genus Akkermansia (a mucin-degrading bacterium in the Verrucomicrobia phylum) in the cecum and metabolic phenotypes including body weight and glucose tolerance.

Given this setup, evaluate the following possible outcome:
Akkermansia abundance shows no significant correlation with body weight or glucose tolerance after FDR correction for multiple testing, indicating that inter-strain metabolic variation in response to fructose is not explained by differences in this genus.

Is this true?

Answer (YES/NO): NO